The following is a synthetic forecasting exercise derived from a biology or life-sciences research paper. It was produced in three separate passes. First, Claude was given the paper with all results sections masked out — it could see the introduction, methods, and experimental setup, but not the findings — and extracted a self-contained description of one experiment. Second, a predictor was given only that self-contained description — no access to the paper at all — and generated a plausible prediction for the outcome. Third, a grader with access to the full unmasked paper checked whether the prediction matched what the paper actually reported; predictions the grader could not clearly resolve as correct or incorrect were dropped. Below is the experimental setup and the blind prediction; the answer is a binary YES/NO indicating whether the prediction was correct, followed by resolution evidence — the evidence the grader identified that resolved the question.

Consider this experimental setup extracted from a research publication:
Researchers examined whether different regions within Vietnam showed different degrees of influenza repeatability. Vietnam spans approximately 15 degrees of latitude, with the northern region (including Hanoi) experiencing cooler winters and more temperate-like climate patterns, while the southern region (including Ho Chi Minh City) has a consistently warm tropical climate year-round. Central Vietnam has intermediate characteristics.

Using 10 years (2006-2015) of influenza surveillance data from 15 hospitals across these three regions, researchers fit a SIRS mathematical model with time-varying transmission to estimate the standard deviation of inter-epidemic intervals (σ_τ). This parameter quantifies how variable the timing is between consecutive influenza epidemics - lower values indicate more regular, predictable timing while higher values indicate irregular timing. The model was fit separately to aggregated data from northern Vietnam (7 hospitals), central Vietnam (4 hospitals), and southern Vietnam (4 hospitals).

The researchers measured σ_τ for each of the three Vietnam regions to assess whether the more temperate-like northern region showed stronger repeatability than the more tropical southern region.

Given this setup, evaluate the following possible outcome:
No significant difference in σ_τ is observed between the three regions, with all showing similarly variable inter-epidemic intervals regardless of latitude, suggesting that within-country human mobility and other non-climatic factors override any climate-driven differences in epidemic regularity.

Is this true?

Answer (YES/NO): NO